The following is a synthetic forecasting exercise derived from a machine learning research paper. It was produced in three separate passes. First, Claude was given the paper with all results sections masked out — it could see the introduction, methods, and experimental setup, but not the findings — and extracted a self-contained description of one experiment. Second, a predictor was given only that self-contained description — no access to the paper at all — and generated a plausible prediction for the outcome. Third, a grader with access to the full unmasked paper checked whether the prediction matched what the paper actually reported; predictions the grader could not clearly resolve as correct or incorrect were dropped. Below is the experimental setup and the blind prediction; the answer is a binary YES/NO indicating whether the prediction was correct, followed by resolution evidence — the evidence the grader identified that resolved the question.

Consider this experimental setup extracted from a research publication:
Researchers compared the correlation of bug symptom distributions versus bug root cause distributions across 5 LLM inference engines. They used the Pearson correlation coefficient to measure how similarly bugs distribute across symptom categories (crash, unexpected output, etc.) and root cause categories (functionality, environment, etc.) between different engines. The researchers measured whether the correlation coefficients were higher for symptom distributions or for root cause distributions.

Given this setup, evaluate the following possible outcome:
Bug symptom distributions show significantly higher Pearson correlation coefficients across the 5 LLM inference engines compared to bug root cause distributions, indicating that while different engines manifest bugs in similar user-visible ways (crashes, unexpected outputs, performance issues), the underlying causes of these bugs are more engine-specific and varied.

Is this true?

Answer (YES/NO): NO